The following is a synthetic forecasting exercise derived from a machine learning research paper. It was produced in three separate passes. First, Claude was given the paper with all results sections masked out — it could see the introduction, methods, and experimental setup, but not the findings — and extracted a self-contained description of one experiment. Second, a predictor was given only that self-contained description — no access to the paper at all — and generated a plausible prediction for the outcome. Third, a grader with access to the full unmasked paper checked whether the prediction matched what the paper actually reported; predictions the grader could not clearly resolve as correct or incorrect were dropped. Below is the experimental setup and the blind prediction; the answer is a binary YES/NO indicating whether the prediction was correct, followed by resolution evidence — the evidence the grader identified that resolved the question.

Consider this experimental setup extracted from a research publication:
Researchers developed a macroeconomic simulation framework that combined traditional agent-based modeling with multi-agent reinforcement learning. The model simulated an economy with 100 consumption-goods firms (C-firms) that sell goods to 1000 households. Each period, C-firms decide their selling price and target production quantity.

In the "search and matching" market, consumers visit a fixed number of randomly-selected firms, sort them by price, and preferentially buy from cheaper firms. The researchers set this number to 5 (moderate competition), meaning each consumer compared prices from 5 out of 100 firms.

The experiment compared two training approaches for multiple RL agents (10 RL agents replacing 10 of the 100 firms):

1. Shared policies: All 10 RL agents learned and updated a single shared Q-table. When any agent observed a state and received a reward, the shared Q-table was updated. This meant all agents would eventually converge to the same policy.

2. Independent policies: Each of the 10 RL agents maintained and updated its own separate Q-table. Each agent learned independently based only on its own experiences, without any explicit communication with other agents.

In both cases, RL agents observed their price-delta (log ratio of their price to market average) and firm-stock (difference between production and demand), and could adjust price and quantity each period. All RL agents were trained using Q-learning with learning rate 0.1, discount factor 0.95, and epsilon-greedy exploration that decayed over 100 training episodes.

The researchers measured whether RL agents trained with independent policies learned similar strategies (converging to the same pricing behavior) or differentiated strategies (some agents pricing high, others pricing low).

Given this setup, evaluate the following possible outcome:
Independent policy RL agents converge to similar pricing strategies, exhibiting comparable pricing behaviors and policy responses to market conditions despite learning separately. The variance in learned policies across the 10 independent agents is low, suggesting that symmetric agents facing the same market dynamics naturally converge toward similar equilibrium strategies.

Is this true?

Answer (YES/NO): NO